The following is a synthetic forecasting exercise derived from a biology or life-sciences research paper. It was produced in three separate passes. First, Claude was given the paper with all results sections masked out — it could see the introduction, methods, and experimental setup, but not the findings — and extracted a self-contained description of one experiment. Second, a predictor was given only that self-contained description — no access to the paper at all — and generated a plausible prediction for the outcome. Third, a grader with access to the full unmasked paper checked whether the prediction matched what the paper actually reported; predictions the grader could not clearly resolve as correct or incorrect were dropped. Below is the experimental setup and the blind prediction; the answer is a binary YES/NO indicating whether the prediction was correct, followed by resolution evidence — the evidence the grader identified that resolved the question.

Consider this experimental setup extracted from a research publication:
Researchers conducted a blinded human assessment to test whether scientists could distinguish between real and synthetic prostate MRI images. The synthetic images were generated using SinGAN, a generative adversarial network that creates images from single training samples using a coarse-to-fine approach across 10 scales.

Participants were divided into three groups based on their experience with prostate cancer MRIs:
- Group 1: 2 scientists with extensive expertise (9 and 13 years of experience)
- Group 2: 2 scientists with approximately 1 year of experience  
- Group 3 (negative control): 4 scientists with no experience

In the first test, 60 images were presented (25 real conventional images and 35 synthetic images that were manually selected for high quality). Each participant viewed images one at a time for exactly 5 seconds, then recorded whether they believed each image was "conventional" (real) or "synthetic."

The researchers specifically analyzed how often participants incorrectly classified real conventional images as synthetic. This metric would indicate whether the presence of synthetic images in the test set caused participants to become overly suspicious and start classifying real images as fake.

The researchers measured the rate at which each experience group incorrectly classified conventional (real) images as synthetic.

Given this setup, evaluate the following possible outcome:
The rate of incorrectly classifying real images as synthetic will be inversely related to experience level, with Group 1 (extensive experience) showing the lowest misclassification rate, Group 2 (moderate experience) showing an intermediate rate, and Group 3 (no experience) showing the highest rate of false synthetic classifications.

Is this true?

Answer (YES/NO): NO